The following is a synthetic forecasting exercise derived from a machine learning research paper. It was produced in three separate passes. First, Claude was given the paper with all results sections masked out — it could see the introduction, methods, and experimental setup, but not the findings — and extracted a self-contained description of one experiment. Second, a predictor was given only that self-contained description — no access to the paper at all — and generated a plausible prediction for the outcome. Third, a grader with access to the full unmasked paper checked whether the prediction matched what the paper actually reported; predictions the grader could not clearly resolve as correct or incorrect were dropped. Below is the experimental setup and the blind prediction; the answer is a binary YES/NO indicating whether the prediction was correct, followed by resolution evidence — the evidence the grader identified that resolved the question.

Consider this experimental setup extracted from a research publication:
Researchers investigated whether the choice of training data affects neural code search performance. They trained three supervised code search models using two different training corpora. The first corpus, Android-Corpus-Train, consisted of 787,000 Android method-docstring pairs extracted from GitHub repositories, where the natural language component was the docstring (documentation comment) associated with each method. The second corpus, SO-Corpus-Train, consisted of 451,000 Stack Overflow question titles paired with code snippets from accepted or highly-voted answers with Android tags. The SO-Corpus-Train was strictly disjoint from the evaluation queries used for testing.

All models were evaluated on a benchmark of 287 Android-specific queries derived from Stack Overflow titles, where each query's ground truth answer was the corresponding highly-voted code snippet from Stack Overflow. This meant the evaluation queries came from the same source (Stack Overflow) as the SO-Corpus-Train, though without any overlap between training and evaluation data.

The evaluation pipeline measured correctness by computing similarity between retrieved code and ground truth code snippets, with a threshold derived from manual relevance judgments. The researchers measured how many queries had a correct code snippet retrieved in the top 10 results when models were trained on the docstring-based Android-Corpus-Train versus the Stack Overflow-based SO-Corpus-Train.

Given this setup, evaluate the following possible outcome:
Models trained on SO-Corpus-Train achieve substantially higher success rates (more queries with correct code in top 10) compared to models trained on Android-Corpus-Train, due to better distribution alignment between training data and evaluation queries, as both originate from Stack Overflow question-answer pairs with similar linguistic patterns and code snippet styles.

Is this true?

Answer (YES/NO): YES